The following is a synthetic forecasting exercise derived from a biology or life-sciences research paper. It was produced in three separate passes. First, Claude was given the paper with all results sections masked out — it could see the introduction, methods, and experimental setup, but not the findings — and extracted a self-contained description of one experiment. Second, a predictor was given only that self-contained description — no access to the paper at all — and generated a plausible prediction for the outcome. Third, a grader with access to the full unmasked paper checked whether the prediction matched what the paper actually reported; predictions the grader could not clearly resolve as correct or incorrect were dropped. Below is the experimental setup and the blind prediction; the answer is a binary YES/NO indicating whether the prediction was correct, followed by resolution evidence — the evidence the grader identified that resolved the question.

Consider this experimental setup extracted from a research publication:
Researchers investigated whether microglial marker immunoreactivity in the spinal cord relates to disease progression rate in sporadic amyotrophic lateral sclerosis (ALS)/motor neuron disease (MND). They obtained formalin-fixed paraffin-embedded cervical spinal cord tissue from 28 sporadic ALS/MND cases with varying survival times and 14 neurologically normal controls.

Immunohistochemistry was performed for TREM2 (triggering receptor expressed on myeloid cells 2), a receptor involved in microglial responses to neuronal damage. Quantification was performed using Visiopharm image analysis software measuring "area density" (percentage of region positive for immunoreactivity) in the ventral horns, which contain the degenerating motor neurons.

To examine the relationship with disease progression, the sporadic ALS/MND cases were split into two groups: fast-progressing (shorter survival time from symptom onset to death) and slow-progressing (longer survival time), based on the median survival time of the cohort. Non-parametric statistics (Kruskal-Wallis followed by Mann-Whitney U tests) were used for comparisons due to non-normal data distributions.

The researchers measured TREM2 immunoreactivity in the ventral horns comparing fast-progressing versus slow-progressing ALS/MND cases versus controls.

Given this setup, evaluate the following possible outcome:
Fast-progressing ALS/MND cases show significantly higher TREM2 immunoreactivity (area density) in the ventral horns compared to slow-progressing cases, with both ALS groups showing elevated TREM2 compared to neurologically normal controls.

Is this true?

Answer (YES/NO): NO